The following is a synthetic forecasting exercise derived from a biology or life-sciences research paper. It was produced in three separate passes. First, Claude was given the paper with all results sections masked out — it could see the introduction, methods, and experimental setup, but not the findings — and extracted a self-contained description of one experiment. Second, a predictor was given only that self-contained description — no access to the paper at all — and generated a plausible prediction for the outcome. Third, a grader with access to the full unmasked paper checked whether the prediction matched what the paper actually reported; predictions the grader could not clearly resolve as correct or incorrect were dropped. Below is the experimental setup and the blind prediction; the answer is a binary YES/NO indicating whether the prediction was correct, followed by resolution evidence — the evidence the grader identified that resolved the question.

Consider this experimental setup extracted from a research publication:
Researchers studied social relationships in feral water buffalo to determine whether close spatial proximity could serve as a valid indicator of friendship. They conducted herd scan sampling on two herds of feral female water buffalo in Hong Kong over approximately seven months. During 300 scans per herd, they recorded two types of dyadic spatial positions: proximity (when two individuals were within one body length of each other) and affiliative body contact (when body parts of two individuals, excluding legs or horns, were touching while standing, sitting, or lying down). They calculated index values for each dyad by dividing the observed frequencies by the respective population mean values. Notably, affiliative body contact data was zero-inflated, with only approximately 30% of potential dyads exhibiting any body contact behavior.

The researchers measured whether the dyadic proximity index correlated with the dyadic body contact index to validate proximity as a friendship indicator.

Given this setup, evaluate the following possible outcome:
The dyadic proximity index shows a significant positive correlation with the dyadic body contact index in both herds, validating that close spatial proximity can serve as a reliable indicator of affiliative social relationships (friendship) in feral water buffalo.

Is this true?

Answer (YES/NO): YES